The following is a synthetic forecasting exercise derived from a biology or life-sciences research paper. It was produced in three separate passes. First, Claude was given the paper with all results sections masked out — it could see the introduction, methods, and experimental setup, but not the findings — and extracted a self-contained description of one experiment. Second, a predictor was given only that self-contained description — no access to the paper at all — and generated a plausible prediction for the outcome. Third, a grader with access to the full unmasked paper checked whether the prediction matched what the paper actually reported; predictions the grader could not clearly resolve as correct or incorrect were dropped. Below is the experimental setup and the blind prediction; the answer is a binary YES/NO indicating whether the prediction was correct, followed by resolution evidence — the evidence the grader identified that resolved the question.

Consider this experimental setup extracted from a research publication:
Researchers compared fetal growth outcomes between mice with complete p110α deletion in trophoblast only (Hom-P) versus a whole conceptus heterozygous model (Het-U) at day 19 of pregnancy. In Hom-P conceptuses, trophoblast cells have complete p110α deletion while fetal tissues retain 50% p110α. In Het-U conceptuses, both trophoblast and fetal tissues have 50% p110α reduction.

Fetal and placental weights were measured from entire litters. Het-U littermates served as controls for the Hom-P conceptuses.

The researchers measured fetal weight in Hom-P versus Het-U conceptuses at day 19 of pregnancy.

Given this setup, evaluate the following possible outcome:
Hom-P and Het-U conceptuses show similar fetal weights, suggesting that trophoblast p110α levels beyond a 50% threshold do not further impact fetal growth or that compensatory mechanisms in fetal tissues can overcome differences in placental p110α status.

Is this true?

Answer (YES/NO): NO